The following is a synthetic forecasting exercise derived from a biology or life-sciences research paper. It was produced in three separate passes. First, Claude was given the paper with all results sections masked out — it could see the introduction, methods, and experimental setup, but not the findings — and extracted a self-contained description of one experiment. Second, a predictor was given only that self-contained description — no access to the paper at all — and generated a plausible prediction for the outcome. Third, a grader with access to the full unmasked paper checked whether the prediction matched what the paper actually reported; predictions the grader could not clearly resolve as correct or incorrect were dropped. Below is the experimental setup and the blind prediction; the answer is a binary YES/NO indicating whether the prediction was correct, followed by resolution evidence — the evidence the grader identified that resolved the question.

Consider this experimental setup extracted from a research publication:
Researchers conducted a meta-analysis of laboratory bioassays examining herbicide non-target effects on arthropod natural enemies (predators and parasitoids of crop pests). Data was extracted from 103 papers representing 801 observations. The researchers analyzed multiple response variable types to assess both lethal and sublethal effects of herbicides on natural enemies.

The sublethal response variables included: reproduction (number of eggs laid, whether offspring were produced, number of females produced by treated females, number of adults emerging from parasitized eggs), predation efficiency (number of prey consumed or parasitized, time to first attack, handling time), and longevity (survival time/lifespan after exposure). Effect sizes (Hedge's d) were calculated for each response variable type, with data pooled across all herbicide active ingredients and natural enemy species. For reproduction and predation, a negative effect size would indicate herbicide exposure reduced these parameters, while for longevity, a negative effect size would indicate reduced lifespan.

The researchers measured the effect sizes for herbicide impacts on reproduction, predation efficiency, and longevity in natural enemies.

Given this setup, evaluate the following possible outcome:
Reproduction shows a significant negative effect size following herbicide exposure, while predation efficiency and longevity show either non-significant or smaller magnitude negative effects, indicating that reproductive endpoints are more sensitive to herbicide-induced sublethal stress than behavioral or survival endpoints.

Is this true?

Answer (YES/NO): NO